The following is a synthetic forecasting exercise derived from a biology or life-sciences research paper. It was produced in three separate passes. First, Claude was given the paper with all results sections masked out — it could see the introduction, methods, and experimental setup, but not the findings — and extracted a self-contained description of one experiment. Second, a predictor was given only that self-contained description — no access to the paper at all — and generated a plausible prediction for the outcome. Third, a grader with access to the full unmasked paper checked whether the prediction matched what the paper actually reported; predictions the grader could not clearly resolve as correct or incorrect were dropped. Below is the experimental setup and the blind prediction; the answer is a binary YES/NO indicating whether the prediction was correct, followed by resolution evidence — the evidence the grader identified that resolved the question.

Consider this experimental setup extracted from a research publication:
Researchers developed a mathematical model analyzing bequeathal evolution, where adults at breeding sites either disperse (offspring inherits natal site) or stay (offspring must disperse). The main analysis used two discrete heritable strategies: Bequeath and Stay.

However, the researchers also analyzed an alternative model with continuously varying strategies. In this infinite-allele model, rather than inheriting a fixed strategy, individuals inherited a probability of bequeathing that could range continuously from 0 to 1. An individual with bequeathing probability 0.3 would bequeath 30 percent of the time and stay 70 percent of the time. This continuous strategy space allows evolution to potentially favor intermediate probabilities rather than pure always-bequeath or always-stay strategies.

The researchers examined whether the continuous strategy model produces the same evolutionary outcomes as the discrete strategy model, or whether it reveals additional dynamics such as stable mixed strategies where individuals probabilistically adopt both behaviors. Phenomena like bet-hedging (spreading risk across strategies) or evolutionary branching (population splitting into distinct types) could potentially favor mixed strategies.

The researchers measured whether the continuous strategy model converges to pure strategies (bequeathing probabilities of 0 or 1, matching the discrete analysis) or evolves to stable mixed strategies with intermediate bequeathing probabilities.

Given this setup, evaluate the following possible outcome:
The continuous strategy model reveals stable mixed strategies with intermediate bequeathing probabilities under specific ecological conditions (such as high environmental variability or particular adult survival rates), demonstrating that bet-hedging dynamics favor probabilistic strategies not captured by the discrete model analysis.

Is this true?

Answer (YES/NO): NO